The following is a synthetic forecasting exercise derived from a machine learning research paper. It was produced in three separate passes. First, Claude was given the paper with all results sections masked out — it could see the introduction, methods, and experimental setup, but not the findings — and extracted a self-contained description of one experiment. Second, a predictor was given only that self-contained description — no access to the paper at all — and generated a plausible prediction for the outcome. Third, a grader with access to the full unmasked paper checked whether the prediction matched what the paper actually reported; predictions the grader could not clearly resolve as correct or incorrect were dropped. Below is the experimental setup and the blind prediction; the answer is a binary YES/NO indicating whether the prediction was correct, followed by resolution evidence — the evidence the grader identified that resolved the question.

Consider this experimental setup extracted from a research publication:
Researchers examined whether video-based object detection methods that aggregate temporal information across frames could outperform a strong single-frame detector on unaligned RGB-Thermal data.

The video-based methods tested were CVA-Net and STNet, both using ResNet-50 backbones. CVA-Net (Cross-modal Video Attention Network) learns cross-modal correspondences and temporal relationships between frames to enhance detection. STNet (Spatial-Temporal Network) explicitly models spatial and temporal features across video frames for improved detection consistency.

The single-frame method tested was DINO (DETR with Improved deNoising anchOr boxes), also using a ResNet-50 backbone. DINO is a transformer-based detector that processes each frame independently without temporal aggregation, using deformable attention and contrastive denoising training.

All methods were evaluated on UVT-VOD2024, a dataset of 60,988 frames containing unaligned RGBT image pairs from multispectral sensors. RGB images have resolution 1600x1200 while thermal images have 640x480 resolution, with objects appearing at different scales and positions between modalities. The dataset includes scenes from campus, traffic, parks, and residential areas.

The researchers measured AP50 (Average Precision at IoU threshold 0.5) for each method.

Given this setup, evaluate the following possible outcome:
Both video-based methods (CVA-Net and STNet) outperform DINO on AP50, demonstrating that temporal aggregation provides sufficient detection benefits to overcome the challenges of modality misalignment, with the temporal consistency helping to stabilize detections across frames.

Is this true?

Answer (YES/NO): NO